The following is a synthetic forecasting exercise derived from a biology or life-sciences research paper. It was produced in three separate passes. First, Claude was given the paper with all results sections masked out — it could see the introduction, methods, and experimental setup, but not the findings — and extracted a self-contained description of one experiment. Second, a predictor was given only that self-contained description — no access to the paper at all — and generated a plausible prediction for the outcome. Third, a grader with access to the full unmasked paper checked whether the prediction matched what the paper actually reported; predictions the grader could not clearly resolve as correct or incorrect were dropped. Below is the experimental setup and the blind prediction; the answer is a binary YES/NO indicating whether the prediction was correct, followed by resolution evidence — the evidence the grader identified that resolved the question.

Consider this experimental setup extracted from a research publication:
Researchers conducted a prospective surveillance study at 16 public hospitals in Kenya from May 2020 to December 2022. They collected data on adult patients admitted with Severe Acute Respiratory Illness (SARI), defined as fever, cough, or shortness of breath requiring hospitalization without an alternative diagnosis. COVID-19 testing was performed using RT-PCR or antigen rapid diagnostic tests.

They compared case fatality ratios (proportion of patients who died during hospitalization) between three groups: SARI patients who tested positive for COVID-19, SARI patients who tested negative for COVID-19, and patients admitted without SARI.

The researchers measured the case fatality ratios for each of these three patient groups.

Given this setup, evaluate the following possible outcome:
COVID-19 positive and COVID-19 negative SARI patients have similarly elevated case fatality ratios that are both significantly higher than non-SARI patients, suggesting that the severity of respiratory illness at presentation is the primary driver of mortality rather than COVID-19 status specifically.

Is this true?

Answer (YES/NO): NO